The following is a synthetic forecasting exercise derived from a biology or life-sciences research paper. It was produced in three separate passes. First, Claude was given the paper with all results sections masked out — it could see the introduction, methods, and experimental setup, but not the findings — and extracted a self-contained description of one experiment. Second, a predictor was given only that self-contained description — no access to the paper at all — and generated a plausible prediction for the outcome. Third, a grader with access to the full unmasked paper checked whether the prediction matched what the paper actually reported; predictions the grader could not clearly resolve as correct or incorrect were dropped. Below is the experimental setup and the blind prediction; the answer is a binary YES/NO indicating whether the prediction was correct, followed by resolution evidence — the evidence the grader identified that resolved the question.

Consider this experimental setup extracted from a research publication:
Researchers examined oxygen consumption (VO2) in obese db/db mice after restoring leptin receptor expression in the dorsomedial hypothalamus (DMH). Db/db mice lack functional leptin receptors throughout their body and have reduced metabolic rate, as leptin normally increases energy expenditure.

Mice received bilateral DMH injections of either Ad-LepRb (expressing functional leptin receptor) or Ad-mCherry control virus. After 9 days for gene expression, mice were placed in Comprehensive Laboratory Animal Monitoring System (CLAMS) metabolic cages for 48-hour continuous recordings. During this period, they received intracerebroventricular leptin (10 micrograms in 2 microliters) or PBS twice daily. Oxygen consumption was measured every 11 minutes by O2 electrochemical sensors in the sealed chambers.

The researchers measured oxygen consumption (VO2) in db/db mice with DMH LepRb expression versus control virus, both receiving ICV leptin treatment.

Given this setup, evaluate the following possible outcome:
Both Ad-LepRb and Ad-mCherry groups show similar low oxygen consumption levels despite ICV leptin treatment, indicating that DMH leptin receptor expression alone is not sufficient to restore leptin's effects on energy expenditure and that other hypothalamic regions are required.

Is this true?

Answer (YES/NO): YES